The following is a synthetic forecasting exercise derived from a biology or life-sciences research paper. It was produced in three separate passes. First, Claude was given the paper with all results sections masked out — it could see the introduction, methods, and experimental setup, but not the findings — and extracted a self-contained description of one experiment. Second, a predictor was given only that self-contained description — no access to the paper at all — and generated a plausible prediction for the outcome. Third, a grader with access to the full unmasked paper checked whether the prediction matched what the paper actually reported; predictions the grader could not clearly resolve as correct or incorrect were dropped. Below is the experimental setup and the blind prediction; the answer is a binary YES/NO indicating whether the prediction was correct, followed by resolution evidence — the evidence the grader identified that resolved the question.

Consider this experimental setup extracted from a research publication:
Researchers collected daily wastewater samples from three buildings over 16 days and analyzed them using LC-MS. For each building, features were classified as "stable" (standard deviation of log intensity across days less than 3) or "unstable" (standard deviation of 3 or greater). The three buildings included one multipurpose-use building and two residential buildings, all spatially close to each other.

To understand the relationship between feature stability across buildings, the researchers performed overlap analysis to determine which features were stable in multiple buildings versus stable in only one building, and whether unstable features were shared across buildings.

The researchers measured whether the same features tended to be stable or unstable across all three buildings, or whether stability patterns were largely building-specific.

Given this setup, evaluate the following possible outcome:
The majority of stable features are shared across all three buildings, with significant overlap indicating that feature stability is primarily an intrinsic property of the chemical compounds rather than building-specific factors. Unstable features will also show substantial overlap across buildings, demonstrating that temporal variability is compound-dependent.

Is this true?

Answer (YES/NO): NO